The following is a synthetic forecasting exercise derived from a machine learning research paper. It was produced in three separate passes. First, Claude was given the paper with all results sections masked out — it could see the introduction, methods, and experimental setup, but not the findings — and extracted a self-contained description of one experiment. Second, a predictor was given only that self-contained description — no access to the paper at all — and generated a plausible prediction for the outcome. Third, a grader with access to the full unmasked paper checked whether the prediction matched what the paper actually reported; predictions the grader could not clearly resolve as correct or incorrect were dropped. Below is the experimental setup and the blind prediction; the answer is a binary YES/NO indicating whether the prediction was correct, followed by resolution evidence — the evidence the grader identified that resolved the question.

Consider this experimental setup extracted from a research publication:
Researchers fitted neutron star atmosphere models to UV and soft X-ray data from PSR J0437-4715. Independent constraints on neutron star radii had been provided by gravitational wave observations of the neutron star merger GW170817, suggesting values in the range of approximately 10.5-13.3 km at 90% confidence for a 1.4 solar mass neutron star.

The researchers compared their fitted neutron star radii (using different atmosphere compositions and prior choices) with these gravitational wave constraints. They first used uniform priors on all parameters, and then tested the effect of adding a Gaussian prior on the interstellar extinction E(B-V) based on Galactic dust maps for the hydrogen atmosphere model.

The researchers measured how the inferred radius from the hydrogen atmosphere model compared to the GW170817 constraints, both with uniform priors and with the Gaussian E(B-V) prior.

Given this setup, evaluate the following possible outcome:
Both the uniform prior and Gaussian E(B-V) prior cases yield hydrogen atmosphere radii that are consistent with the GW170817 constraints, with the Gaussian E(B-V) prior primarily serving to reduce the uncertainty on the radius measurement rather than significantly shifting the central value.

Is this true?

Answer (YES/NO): NO